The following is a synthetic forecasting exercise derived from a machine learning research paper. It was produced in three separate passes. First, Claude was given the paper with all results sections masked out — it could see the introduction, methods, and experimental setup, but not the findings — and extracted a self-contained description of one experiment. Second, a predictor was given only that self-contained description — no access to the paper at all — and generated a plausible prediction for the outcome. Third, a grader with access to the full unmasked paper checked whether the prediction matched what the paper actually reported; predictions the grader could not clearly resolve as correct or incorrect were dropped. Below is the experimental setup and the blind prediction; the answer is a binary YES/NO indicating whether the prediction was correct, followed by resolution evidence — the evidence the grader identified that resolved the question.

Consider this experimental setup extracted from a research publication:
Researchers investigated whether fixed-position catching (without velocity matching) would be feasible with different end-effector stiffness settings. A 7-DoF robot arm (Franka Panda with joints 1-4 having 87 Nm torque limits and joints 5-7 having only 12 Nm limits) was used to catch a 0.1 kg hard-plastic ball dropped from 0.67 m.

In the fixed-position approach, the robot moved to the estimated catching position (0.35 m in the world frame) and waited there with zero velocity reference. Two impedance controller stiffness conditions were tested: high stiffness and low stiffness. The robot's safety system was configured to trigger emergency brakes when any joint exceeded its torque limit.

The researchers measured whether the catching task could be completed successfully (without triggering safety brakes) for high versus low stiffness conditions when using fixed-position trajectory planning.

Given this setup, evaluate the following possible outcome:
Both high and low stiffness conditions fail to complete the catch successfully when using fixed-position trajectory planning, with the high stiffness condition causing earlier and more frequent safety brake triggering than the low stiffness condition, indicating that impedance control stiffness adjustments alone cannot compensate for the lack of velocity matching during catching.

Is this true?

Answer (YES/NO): NO